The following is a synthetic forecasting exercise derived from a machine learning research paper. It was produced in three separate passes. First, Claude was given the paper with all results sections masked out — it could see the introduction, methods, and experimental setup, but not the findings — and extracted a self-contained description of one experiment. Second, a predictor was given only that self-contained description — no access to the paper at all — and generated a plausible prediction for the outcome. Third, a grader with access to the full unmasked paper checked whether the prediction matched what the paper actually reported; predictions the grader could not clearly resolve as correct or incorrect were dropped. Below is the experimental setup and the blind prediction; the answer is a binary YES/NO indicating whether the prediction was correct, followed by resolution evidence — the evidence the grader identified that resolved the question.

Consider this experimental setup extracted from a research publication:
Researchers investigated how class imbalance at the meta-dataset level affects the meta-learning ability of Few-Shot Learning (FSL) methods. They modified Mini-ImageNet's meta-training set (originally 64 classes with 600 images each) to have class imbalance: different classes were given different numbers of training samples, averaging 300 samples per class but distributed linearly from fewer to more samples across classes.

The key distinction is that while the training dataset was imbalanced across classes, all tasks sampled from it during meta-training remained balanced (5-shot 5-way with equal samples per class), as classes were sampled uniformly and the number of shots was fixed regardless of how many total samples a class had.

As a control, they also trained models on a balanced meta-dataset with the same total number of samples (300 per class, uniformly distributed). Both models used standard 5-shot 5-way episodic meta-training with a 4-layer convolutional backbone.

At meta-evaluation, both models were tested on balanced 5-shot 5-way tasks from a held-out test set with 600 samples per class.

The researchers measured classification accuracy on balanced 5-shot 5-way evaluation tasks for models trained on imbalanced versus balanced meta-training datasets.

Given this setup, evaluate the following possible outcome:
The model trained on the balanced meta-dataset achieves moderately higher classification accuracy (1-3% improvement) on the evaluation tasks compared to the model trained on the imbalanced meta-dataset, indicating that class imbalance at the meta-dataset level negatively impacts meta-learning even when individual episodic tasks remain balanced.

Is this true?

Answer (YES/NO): NO